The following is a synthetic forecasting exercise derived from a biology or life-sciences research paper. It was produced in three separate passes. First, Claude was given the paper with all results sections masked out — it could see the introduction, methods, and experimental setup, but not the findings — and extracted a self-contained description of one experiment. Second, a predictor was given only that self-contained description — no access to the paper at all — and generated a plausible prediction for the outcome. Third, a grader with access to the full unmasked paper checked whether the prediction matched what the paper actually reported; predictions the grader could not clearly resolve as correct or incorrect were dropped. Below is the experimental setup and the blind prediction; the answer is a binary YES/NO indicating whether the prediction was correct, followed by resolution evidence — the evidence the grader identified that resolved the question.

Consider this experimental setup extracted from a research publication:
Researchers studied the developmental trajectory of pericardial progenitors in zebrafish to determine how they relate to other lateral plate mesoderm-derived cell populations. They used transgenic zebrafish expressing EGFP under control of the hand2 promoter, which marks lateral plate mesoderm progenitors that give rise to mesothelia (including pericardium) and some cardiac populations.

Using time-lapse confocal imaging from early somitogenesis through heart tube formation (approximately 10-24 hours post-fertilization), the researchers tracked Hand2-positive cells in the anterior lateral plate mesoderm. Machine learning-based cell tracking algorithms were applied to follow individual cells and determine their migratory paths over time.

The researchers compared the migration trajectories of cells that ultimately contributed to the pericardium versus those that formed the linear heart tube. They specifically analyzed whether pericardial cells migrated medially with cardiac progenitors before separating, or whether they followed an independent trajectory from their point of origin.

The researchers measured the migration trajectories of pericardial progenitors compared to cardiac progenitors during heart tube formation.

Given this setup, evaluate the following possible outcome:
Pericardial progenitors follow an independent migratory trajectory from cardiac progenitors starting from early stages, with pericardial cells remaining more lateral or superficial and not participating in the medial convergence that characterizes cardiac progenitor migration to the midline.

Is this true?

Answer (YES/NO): YES